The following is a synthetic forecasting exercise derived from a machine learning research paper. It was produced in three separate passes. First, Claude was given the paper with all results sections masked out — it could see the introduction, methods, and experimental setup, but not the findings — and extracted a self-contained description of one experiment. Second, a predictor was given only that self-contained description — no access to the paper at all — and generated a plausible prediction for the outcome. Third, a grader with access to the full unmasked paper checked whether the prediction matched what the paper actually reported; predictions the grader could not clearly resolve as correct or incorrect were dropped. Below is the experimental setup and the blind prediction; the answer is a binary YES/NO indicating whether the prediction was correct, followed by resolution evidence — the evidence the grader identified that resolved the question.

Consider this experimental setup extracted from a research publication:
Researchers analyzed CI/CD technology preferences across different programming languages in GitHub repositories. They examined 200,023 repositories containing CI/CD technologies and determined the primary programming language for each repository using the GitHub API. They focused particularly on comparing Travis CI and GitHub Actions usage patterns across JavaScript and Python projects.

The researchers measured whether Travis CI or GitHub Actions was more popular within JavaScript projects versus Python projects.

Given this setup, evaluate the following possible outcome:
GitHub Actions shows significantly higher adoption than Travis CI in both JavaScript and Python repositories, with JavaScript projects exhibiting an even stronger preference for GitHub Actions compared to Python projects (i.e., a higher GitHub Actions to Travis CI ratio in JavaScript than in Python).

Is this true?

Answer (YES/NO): NO